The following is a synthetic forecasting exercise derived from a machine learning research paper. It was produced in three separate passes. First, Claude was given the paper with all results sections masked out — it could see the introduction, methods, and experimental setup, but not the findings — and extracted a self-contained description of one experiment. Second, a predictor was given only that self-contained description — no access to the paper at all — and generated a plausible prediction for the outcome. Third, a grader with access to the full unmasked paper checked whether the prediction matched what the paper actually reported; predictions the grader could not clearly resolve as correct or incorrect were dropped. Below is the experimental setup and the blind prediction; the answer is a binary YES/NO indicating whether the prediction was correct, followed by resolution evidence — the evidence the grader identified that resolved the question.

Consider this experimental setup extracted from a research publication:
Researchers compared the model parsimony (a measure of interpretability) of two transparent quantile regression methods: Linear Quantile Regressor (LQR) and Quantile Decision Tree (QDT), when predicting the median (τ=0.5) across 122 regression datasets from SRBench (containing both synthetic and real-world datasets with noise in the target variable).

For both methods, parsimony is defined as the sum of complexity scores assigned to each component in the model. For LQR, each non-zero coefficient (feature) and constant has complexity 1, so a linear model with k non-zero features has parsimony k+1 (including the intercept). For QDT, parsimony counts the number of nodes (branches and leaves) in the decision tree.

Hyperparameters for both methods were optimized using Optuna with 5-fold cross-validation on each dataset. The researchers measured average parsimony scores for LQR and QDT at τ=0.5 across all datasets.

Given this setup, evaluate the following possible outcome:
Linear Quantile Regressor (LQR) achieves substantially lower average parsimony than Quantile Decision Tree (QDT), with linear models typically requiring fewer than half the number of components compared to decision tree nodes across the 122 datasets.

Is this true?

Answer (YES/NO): YES